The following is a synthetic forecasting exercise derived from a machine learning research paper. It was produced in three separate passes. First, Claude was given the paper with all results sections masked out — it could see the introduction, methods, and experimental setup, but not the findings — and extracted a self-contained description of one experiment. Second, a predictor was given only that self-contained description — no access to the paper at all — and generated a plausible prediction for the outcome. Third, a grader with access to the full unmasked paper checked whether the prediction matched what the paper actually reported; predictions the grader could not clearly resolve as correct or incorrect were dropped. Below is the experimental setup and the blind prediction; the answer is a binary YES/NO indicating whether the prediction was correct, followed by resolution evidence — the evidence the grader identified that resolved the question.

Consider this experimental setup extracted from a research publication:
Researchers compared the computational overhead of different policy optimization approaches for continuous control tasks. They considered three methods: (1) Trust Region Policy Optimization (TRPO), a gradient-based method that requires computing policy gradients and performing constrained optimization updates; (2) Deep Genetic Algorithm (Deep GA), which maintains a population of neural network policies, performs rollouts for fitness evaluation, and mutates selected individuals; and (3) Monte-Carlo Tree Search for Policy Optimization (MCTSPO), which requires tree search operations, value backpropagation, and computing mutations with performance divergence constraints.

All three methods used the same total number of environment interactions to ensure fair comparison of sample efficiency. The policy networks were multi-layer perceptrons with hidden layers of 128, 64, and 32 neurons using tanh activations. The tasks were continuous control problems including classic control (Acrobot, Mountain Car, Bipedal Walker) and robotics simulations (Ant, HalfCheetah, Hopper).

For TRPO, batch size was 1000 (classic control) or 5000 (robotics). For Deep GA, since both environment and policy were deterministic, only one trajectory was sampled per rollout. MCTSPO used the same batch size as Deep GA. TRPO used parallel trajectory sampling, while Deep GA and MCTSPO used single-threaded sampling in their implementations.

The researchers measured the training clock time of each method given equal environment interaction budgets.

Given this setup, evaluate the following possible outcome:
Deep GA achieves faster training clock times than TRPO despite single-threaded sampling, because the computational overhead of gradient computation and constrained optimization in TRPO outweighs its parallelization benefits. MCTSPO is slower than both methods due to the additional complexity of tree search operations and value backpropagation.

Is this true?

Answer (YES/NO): NO